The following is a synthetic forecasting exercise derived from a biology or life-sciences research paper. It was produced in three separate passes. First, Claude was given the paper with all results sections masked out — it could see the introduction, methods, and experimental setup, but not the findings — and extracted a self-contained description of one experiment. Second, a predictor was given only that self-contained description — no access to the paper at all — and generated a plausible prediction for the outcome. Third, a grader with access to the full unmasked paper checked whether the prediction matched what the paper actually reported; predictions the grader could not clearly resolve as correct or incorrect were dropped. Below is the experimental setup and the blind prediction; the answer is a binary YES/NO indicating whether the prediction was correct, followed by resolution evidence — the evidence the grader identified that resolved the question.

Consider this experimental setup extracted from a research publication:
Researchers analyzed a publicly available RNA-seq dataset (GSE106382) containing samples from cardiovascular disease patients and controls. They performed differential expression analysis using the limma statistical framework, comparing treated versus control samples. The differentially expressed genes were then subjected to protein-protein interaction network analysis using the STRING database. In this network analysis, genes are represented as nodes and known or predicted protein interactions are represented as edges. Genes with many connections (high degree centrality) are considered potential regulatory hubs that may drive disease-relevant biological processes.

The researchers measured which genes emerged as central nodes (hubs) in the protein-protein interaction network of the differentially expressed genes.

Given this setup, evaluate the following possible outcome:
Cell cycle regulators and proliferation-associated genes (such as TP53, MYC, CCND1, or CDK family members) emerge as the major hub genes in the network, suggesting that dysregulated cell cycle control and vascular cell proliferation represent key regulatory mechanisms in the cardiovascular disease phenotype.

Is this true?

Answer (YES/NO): NO